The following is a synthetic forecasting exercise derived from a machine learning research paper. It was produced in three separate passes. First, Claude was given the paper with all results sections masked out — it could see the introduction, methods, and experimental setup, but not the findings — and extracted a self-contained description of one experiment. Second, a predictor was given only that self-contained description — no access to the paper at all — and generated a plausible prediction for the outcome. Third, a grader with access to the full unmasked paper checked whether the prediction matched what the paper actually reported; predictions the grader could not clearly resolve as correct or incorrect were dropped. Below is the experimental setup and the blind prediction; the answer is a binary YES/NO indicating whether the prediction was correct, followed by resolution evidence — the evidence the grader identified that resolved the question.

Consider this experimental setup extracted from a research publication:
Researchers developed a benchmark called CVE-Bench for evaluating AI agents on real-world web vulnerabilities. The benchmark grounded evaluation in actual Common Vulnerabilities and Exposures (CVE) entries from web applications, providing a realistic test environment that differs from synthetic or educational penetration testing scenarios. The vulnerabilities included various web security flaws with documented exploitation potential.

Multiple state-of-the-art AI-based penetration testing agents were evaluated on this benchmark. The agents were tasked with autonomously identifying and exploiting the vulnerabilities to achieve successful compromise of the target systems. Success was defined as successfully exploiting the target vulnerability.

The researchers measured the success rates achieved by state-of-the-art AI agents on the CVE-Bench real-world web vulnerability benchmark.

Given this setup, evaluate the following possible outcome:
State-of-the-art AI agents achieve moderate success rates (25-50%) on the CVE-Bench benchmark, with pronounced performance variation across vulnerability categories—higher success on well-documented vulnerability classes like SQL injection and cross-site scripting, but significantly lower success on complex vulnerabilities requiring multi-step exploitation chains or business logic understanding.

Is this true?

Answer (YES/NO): NO